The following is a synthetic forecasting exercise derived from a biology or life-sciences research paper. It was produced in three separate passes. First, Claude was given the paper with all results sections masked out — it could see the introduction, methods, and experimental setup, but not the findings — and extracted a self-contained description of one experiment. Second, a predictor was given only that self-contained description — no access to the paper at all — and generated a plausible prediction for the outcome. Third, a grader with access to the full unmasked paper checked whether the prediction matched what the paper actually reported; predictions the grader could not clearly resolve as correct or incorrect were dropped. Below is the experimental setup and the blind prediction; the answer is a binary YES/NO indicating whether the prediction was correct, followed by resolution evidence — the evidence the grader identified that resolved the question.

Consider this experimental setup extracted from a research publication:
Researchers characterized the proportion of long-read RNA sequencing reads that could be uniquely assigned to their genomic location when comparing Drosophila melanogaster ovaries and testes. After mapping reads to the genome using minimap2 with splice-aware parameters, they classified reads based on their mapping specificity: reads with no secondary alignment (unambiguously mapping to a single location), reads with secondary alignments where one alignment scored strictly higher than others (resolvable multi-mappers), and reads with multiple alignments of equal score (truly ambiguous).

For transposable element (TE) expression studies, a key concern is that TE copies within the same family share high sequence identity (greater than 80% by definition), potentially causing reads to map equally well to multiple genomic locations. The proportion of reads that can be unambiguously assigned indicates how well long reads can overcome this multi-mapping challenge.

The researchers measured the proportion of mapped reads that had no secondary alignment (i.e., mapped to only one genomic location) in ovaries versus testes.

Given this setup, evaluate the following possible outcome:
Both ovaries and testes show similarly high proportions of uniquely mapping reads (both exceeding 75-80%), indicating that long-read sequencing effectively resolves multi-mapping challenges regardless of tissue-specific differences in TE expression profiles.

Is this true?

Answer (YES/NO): YES